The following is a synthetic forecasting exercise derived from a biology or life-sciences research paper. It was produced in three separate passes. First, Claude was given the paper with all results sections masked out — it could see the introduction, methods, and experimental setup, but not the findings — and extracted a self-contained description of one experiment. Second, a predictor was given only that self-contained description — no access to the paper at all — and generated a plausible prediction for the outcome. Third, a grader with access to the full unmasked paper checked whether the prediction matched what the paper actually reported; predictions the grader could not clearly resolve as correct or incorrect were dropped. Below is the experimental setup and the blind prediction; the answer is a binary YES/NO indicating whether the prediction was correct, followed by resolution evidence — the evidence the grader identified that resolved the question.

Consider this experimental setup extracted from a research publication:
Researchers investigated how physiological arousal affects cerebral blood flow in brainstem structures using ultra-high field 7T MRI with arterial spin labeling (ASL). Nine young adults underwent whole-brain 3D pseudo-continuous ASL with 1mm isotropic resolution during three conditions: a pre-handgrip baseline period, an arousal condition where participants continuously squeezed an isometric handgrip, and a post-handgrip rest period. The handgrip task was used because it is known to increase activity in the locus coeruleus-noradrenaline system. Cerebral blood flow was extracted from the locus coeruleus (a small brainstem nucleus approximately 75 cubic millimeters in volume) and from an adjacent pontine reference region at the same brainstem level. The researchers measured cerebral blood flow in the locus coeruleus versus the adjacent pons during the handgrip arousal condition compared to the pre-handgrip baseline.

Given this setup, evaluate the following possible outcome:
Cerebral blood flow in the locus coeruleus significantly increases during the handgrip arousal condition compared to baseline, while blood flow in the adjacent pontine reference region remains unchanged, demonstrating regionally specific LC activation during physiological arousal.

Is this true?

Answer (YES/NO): YES